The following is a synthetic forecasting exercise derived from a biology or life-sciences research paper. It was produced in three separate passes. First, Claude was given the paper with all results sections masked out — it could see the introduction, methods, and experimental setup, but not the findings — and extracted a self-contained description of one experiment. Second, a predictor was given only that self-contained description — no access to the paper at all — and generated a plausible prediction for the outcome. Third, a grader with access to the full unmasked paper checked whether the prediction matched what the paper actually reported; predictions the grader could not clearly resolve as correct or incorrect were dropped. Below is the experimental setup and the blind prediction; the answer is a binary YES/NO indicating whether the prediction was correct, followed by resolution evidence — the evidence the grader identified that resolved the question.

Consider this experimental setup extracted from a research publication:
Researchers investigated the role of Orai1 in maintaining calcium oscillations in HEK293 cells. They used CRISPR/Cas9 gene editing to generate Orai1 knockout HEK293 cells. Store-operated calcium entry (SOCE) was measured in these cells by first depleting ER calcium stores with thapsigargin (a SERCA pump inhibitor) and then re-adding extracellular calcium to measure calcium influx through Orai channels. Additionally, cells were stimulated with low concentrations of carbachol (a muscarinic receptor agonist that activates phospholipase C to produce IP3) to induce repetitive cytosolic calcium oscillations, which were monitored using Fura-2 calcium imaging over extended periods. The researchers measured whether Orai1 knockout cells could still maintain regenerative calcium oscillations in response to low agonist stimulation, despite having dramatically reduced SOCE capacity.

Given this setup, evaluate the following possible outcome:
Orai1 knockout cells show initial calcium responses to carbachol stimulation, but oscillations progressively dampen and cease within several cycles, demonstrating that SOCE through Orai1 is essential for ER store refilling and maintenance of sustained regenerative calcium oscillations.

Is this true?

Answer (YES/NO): NO